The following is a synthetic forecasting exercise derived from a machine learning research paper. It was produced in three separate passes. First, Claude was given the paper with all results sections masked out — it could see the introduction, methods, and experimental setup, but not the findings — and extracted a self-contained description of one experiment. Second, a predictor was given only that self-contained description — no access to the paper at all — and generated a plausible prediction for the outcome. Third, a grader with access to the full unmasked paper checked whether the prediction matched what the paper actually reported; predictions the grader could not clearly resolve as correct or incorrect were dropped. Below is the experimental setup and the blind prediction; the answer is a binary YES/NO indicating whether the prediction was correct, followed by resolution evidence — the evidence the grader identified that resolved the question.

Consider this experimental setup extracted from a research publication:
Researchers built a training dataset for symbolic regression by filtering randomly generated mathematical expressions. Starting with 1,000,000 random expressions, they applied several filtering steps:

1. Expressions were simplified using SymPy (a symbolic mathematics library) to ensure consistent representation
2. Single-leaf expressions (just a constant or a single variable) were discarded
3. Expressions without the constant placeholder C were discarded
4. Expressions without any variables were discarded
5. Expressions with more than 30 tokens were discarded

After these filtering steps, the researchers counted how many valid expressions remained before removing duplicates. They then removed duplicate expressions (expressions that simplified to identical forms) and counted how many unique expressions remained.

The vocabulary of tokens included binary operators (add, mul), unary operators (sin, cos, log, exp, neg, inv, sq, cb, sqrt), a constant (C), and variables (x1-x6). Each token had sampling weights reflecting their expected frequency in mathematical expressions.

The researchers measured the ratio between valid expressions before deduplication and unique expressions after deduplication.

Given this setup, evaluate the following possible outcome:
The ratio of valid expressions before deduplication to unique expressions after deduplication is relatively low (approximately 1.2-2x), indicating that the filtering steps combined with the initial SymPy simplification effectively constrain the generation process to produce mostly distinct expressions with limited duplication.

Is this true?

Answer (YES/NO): NO